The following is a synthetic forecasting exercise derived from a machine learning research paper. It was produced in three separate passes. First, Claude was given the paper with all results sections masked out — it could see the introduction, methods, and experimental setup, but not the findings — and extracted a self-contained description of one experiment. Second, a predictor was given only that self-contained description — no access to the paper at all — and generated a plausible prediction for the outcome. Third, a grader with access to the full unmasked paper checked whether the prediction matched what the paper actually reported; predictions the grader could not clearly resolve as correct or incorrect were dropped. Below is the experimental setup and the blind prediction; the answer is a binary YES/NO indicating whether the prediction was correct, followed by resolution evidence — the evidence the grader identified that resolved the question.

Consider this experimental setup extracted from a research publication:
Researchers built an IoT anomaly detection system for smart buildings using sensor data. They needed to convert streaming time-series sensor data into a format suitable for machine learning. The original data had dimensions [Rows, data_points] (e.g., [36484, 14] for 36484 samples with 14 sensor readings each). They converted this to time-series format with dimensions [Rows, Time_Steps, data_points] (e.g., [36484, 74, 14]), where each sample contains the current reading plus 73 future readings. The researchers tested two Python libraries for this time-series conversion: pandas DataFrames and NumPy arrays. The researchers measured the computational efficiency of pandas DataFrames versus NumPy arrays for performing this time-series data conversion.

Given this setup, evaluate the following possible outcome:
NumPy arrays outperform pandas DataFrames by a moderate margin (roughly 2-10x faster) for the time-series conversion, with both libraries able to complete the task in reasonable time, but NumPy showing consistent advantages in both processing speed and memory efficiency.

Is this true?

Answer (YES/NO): NO